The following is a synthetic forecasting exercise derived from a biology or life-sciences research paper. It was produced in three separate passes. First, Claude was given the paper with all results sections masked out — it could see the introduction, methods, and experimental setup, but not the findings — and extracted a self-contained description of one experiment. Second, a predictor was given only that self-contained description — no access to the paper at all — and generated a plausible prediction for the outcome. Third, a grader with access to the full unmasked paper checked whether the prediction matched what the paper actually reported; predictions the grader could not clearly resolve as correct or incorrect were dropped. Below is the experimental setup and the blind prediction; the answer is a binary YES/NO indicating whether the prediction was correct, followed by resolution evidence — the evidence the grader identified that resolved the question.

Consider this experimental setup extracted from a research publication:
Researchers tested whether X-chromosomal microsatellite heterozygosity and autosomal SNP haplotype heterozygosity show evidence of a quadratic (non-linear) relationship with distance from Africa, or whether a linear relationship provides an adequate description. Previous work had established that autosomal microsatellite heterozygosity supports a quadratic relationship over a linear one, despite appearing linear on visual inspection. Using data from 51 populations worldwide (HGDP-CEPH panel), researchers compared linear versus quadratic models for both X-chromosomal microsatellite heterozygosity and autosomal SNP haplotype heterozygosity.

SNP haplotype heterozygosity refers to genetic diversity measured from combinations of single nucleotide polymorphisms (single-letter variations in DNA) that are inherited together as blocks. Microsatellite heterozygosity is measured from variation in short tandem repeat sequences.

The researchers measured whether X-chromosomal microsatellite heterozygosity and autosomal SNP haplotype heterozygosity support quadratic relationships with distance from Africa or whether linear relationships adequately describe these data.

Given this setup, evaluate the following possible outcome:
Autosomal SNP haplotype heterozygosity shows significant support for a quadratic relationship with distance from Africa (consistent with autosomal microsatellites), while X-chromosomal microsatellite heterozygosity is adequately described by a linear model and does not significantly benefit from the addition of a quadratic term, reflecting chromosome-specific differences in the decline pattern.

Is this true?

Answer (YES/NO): NO